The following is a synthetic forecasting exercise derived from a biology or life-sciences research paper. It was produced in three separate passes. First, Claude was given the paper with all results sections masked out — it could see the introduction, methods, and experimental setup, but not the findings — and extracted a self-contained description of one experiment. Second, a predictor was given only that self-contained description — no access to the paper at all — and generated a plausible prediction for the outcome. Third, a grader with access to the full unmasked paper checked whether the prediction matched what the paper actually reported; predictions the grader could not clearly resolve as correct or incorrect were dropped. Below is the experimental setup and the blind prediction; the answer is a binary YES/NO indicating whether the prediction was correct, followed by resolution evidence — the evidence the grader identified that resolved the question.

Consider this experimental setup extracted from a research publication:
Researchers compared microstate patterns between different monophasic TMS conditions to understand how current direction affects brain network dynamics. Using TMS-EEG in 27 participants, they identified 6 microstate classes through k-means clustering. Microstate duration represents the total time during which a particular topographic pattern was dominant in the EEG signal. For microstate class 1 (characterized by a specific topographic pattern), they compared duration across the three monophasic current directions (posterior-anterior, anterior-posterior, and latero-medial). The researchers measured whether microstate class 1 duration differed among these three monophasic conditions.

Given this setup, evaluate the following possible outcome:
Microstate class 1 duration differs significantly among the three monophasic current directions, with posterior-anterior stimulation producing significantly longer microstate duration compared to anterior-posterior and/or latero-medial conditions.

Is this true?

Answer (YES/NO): YES